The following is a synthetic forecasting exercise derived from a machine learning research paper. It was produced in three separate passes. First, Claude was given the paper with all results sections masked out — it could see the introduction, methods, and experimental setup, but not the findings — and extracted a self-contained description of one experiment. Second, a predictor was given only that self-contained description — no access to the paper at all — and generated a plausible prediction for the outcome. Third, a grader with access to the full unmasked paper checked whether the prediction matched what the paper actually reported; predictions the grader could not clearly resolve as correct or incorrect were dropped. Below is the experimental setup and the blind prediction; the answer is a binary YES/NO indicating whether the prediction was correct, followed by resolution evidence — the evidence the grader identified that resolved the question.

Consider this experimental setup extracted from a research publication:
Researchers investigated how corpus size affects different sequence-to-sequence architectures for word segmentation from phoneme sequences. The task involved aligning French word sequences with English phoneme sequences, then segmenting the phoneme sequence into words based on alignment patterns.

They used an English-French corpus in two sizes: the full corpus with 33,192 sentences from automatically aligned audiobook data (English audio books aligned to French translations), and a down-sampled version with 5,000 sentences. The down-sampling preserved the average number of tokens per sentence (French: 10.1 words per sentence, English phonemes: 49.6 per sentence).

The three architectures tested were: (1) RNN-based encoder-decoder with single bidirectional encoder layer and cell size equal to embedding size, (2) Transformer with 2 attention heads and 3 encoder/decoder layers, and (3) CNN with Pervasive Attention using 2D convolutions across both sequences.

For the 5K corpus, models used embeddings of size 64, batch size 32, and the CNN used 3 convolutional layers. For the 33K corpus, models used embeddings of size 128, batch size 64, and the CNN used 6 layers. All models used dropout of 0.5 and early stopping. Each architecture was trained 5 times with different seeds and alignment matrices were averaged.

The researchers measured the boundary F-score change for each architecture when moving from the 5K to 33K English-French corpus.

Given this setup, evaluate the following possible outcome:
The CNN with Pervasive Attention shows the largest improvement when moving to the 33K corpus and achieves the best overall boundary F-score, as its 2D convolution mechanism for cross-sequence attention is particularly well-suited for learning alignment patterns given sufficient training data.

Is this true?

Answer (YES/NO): NO